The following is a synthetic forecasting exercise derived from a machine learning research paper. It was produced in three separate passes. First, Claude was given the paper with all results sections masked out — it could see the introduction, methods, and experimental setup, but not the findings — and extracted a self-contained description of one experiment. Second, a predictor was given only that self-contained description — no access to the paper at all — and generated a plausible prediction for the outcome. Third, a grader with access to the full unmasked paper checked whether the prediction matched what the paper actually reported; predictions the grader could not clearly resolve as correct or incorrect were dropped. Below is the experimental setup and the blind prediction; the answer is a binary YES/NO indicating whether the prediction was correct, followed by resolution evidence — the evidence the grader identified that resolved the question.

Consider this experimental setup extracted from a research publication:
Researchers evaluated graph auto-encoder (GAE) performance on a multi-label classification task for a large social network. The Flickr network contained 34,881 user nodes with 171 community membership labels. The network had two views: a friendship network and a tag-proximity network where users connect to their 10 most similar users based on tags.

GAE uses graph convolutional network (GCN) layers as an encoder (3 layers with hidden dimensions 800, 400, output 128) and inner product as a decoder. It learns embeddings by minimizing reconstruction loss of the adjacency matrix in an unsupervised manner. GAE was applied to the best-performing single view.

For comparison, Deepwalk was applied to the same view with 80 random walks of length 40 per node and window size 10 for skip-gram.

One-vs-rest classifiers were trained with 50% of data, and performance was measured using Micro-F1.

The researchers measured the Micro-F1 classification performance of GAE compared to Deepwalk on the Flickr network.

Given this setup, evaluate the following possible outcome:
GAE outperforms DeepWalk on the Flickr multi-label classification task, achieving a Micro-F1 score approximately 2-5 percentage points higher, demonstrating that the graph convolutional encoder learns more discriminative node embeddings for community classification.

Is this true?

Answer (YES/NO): NO